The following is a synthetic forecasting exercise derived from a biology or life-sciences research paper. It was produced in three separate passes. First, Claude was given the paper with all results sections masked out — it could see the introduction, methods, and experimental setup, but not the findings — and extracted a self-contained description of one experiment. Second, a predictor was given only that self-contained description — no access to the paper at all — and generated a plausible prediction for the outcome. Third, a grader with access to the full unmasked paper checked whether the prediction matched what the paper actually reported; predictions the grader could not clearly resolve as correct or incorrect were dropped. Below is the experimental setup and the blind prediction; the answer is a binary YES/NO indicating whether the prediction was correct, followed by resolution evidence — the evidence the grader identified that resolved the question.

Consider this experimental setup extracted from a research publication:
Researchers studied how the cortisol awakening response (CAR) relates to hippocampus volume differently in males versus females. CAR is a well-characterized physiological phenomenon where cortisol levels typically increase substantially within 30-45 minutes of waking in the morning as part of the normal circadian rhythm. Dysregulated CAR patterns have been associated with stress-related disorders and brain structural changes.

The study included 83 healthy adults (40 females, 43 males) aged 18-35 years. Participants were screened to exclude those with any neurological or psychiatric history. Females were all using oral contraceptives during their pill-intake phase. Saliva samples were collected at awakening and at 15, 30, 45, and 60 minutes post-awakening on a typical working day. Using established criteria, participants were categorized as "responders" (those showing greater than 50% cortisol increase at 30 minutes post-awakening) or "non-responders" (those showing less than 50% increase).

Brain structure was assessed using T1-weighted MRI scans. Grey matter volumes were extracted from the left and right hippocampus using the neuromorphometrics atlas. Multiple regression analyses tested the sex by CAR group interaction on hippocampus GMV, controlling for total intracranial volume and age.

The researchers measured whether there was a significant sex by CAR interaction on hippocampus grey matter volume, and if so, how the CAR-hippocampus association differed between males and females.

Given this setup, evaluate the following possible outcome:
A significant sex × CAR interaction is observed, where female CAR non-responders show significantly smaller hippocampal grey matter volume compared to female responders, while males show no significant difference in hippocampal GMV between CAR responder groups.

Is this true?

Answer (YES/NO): NO